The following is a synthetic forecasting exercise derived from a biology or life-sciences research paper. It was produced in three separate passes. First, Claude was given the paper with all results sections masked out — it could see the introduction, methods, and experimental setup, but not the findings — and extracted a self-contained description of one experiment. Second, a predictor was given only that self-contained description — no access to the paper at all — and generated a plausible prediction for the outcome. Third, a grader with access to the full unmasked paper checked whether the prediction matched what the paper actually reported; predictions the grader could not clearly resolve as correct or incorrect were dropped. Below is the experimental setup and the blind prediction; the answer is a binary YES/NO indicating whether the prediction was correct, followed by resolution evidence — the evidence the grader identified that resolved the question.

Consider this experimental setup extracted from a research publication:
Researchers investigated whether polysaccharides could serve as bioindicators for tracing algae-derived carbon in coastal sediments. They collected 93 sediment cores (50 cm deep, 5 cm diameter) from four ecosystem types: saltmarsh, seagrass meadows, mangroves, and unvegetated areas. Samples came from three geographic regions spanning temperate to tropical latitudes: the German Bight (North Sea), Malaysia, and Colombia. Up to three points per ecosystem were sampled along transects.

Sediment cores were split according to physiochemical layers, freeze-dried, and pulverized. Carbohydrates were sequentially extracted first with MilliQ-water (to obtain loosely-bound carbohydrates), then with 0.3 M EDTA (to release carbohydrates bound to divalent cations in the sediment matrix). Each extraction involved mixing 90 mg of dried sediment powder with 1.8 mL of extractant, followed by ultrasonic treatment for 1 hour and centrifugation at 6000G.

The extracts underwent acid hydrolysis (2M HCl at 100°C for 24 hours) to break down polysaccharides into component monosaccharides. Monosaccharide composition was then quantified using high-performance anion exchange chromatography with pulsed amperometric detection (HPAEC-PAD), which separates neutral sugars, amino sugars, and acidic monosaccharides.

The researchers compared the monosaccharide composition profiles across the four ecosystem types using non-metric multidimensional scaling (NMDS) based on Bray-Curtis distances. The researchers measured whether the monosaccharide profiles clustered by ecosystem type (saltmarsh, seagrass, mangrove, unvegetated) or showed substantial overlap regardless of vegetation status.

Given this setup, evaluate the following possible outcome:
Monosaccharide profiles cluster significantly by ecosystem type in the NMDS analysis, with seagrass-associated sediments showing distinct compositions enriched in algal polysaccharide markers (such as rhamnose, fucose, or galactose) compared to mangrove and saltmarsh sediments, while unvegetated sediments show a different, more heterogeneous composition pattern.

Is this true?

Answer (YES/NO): NO